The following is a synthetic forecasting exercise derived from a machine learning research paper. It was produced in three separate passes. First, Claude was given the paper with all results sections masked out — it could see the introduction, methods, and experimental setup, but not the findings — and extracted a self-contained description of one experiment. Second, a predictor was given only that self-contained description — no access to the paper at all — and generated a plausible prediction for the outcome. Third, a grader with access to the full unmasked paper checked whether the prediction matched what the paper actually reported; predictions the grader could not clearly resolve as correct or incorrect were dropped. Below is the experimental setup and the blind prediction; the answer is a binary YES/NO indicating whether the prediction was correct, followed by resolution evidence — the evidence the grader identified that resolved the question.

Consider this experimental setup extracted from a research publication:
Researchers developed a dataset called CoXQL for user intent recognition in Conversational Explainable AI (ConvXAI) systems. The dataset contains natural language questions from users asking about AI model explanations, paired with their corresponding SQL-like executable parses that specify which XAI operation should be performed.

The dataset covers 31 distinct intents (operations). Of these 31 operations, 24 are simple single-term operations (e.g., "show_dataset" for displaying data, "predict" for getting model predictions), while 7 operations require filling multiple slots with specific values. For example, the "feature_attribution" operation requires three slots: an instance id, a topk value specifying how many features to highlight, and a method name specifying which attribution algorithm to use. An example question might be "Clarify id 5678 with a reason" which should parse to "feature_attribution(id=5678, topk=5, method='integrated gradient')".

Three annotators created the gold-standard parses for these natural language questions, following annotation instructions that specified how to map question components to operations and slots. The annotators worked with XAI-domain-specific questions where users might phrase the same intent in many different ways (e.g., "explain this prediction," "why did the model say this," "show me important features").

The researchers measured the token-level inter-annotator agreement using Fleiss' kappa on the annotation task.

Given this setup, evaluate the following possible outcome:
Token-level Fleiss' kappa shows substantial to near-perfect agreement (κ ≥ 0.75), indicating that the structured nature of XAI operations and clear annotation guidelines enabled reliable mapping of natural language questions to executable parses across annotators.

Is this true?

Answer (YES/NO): YES